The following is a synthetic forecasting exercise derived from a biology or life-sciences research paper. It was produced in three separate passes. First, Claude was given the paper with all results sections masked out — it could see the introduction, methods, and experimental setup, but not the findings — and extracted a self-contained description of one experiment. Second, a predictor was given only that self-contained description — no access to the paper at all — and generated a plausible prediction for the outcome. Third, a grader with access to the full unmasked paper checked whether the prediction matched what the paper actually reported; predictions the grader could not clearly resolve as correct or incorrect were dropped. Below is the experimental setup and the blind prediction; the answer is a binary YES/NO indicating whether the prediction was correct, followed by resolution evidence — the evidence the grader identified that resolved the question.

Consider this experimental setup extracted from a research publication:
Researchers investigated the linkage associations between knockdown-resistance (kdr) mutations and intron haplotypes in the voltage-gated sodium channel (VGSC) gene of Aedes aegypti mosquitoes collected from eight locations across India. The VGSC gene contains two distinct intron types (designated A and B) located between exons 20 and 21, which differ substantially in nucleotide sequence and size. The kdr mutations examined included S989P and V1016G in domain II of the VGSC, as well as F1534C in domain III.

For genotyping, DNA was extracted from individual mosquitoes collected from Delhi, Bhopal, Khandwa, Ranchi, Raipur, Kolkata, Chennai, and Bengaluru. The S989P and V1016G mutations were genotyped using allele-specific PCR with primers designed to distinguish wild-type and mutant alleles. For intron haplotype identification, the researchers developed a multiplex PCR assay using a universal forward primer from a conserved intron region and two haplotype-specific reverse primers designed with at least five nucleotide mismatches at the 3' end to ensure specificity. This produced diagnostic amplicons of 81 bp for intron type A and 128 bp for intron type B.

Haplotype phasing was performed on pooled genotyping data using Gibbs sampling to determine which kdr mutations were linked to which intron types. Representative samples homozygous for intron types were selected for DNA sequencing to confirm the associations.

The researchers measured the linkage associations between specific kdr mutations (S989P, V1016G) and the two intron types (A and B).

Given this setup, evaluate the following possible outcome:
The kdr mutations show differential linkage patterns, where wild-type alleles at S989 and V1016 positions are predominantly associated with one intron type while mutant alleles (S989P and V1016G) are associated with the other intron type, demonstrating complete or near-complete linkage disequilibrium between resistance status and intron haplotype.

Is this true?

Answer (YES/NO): NO